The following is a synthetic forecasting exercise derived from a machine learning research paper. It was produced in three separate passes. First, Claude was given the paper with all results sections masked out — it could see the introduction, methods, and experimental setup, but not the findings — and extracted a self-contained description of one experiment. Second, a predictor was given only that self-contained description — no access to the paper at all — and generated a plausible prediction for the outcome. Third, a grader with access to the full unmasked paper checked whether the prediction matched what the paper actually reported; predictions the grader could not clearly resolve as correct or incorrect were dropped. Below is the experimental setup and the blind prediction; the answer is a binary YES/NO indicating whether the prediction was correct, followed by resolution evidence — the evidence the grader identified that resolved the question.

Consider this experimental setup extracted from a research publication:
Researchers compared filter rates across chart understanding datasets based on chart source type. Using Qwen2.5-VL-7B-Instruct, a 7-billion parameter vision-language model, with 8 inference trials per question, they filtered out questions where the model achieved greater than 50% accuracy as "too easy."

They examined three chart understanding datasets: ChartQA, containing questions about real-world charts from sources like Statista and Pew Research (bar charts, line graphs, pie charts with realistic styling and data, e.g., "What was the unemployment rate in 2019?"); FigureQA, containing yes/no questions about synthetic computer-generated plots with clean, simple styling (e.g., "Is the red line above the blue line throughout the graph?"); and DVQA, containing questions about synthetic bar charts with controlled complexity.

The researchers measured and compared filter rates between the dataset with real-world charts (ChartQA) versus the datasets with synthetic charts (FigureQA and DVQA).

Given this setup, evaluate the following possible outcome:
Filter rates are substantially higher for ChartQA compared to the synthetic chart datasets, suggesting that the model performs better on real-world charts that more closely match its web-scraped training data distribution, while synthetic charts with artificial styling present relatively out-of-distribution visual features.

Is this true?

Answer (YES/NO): YES